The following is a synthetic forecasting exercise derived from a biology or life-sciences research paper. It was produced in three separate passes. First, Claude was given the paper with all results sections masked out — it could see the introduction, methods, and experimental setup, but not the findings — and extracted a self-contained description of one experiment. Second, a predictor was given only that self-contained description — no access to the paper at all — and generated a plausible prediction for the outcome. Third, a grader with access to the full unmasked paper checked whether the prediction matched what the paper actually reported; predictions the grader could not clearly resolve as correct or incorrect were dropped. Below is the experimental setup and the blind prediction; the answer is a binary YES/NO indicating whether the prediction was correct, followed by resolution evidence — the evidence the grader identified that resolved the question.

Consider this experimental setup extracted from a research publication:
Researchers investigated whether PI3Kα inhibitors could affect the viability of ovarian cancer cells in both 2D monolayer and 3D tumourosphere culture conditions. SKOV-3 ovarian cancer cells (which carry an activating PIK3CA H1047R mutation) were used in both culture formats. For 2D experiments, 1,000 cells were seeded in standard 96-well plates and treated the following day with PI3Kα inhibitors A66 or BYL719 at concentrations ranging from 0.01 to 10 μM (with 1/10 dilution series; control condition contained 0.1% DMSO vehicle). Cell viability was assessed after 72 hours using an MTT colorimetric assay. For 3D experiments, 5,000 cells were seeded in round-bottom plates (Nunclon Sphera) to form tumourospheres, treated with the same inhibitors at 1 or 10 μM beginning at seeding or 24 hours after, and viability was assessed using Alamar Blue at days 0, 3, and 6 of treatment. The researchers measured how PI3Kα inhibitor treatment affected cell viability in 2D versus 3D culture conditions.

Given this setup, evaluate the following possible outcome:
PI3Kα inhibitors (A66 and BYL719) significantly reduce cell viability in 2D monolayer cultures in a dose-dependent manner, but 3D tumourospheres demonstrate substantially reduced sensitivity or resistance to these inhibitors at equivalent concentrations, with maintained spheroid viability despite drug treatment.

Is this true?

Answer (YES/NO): NO